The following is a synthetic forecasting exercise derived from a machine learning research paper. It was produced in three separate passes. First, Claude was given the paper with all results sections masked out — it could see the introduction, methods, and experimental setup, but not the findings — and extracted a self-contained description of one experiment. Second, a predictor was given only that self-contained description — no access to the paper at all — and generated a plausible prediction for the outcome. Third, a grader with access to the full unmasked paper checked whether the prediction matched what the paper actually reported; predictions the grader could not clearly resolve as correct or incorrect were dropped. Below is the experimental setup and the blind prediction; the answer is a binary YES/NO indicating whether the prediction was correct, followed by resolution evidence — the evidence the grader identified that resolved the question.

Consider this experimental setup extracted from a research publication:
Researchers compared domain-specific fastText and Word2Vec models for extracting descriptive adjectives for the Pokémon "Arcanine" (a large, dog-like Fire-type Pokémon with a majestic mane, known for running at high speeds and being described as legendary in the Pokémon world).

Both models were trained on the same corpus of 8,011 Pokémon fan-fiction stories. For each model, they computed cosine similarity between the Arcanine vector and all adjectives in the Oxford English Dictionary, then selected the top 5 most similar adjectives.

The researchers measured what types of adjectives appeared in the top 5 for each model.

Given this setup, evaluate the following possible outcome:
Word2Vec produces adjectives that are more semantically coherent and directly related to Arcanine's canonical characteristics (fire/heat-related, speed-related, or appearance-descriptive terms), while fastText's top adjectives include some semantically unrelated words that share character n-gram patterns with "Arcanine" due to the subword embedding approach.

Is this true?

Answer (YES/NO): NO